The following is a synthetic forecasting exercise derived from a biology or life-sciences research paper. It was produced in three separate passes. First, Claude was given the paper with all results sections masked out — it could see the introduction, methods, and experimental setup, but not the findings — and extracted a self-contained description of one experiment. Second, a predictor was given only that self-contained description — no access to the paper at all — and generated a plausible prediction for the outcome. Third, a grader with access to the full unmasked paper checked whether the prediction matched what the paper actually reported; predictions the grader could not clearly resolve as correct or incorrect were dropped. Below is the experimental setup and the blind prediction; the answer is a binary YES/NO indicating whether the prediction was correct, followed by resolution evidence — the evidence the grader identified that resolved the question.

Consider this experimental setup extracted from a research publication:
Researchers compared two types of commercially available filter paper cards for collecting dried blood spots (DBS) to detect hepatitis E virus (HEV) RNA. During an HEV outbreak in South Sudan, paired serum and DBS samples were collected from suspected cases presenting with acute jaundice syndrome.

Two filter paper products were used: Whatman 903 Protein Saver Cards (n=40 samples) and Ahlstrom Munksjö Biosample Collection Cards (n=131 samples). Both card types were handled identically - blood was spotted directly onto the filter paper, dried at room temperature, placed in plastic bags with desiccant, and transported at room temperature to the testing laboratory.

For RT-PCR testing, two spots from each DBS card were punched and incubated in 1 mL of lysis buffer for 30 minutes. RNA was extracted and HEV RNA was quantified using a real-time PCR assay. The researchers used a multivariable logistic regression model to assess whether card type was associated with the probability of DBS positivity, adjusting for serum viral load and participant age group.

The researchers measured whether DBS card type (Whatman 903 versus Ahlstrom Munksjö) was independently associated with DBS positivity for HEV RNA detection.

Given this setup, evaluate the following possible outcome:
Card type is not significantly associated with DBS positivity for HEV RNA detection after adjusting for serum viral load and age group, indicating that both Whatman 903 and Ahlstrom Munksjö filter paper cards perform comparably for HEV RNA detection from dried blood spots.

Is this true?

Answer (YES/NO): YES